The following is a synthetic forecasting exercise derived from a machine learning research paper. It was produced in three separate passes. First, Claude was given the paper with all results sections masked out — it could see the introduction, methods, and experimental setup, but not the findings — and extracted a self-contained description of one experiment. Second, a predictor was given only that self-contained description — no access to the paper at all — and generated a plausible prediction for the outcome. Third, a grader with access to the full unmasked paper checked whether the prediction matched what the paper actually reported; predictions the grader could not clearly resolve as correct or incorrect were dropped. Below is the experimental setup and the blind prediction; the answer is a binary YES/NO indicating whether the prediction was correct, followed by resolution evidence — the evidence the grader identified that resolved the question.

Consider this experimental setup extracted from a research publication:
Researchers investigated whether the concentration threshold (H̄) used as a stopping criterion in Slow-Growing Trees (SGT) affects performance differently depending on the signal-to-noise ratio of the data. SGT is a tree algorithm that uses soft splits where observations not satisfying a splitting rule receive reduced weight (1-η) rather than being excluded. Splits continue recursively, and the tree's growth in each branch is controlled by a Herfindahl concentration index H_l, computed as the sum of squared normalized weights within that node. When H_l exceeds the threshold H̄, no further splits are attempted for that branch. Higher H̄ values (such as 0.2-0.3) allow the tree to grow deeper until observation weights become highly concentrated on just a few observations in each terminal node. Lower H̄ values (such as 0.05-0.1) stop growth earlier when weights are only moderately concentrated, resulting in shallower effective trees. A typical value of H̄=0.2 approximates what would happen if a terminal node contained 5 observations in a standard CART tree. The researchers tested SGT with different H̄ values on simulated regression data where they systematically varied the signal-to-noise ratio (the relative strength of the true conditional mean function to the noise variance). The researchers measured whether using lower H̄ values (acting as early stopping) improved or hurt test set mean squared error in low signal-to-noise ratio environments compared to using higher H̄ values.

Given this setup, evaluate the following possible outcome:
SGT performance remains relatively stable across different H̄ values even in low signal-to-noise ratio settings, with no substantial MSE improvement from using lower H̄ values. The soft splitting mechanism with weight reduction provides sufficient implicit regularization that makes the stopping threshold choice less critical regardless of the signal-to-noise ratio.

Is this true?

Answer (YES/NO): NO